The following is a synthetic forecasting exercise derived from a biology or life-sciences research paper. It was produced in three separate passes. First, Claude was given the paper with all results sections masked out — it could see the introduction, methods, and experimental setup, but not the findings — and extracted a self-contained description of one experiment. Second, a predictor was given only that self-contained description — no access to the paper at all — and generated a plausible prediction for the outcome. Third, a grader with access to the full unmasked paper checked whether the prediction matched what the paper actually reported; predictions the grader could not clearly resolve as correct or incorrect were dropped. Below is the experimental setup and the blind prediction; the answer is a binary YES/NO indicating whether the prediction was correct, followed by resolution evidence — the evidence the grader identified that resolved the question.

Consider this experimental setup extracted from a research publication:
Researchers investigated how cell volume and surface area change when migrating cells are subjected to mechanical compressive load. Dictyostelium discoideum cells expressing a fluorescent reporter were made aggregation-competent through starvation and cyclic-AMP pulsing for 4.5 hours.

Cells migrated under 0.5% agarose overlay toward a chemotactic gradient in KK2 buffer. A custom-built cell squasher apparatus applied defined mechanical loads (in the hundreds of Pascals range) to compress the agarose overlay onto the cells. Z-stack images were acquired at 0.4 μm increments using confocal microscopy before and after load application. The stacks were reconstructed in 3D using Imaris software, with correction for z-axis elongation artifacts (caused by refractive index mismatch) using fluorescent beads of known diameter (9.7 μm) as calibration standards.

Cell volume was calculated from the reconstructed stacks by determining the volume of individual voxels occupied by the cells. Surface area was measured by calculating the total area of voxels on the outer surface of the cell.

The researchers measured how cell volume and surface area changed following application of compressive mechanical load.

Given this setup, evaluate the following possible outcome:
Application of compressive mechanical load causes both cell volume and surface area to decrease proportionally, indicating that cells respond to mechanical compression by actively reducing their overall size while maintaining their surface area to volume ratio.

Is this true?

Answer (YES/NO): NO